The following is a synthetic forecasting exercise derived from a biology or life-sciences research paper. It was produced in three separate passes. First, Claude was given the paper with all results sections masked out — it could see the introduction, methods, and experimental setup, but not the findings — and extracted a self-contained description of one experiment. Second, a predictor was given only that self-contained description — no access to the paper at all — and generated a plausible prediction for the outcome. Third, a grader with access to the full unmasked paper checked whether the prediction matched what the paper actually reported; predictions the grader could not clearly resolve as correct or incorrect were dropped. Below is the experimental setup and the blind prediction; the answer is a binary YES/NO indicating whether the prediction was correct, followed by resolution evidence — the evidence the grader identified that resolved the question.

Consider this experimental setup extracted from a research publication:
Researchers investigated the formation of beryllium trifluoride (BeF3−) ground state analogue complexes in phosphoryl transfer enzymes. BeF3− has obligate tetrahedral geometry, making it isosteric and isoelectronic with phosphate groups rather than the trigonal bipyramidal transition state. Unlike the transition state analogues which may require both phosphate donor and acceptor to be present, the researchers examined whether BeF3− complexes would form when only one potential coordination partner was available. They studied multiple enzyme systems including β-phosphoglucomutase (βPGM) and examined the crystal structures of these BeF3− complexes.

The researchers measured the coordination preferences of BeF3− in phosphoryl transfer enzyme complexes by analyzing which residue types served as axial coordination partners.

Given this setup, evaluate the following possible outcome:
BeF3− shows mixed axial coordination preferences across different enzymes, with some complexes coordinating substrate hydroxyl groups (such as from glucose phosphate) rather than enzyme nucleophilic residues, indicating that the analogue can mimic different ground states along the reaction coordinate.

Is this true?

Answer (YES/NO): NO